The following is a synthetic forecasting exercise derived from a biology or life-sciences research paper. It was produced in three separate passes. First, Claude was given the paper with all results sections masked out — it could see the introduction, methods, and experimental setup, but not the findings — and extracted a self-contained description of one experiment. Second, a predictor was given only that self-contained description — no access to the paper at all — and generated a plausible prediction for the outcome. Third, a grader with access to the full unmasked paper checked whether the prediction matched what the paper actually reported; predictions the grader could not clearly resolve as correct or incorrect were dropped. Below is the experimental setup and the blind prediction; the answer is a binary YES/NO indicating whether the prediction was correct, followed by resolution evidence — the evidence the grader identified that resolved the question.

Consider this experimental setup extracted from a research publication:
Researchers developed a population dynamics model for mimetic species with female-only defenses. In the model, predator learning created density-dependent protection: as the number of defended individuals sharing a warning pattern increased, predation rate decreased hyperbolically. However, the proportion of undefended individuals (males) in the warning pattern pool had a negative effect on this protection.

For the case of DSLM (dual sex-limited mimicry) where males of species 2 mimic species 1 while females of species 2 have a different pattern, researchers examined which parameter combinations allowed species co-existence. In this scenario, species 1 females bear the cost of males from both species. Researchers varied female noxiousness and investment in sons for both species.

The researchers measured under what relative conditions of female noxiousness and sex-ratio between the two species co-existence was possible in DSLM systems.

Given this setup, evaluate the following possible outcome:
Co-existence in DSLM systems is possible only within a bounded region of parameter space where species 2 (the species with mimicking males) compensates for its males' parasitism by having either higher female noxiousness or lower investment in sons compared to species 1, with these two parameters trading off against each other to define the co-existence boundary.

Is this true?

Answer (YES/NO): NO